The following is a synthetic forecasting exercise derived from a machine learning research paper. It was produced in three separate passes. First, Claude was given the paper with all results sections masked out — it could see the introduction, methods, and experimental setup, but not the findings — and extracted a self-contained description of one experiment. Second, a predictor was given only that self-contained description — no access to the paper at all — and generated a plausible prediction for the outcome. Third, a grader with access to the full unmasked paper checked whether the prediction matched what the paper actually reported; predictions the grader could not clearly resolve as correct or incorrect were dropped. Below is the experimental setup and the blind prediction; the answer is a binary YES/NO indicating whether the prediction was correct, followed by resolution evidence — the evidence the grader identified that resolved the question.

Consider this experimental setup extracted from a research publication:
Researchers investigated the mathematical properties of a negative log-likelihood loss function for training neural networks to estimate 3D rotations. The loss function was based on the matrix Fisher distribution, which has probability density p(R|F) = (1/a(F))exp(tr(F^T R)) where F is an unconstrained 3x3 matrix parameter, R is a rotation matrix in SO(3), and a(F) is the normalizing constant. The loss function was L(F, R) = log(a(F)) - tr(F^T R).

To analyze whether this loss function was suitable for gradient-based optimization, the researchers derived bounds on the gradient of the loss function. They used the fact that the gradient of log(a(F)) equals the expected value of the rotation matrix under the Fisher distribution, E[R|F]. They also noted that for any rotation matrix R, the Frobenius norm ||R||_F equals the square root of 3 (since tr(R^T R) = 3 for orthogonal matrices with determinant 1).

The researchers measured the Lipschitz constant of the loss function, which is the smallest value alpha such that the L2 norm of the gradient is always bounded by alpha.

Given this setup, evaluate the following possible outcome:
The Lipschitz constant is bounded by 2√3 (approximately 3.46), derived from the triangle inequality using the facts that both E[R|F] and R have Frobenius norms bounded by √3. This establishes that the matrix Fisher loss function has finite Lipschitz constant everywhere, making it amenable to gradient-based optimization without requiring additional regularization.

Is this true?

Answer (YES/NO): NO